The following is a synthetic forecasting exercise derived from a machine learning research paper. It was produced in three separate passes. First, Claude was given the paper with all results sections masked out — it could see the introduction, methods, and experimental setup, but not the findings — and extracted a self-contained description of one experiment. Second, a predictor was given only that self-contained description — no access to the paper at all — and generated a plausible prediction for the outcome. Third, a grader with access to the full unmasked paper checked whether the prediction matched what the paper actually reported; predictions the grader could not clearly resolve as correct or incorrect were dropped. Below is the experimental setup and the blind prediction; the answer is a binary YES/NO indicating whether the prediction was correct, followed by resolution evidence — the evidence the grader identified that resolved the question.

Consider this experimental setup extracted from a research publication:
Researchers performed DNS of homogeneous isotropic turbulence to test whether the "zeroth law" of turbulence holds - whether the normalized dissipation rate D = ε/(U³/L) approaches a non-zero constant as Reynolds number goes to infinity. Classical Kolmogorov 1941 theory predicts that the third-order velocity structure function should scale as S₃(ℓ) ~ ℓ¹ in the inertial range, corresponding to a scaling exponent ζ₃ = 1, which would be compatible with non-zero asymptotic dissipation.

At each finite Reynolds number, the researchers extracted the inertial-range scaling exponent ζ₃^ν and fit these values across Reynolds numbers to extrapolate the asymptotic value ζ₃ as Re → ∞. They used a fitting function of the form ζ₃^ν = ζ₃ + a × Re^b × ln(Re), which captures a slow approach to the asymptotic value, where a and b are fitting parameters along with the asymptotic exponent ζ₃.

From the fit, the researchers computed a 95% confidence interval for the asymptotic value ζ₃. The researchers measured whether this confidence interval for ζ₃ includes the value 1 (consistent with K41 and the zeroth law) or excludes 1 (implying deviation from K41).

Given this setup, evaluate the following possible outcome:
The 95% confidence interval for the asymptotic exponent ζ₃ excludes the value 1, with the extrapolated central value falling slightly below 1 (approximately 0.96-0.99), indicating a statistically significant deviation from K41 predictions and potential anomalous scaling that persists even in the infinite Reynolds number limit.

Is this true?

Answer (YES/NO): NO